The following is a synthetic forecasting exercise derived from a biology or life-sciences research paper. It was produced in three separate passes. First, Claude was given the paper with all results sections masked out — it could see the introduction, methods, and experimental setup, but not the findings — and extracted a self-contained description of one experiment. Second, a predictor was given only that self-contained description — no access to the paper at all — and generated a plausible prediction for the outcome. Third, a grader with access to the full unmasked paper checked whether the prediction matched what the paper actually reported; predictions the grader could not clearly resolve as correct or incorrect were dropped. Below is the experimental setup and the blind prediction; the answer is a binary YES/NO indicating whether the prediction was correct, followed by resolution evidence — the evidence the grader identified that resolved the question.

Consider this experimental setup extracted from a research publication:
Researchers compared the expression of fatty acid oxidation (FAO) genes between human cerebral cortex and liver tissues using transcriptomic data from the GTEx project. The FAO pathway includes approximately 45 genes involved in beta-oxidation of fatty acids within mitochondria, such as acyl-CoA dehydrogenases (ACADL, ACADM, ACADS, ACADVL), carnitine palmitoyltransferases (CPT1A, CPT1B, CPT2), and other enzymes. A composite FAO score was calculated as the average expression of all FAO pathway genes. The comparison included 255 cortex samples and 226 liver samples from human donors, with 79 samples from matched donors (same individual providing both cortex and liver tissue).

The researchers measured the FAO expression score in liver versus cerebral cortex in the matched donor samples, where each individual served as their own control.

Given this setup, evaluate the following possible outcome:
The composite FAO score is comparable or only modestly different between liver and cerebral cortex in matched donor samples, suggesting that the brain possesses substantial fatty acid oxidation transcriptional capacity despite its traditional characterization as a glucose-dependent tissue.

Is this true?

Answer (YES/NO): NO